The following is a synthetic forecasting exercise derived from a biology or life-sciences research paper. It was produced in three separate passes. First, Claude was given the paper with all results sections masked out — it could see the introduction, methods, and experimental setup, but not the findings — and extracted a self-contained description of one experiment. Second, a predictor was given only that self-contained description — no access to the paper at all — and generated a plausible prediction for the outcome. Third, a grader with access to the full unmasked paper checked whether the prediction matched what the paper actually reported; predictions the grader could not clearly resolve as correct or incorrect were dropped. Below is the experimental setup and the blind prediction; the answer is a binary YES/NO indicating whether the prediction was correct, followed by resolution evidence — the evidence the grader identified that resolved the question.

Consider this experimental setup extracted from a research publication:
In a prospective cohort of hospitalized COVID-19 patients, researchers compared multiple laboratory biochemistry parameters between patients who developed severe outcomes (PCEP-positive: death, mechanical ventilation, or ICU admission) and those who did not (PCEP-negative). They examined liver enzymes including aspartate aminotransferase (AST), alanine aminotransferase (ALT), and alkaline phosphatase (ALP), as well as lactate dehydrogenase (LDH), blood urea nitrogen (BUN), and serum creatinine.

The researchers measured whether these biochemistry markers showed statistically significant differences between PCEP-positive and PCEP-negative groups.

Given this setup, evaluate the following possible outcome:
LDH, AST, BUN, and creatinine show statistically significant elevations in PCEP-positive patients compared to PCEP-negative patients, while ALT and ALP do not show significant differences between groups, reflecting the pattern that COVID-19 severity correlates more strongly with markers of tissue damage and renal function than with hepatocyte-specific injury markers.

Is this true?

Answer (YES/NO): NO